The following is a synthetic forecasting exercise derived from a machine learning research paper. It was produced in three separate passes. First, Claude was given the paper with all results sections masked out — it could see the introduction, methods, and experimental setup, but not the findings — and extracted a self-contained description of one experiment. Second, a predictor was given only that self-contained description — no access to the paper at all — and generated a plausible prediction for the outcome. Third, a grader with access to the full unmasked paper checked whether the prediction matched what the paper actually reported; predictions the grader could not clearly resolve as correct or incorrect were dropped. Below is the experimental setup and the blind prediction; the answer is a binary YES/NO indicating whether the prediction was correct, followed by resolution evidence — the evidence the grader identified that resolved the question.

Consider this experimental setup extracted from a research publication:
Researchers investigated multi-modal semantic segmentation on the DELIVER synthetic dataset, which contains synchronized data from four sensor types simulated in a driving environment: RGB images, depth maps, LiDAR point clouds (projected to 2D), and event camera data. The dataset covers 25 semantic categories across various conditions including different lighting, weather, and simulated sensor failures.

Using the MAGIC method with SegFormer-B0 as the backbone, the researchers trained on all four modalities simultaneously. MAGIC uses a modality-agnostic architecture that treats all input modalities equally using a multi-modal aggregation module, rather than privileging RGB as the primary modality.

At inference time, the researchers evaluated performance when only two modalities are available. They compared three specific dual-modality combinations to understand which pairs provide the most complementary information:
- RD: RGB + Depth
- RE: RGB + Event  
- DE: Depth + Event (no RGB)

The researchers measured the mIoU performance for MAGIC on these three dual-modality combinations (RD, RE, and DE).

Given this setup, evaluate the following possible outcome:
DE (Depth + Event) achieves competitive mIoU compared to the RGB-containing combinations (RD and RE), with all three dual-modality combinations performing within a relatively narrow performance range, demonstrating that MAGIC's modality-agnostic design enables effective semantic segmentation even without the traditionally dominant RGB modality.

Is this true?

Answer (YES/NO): NO